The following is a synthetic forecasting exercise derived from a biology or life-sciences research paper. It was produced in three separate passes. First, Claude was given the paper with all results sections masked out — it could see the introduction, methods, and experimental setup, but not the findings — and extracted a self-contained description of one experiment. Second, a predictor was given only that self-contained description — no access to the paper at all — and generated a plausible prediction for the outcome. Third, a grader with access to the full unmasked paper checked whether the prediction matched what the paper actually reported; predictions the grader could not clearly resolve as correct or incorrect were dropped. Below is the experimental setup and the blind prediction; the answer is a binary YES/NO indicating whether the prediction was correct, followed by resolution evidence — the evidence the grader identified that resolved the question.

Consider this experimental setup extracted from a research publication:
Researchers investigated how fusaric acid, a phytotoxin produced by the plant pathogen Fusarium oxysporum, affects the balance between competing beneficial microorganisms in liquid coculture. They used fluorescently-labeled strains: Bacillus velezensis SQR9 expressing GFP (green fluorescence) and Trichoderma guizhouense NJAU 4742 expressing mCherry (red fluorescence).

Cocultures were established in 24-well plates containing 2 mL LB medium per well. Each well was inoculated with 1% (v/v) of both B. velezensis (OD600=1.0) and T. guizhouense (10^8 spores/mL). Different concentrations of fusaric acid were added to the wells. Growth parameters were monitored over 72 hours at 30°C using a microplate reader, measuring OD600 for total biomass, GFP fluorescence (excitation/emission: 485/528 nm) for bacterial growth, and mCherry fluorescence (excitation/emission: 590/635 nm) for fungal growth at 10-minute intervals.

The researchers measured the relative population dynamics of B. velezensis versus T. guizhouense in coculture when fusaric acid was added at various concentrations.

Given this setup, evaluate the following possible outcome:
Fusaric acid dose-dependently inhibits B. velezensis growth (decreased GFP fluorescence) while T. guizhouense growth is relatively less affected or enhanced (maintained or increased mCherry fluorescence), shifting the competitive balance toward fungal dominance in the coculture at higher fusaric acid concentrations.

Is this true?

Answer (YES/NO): NO